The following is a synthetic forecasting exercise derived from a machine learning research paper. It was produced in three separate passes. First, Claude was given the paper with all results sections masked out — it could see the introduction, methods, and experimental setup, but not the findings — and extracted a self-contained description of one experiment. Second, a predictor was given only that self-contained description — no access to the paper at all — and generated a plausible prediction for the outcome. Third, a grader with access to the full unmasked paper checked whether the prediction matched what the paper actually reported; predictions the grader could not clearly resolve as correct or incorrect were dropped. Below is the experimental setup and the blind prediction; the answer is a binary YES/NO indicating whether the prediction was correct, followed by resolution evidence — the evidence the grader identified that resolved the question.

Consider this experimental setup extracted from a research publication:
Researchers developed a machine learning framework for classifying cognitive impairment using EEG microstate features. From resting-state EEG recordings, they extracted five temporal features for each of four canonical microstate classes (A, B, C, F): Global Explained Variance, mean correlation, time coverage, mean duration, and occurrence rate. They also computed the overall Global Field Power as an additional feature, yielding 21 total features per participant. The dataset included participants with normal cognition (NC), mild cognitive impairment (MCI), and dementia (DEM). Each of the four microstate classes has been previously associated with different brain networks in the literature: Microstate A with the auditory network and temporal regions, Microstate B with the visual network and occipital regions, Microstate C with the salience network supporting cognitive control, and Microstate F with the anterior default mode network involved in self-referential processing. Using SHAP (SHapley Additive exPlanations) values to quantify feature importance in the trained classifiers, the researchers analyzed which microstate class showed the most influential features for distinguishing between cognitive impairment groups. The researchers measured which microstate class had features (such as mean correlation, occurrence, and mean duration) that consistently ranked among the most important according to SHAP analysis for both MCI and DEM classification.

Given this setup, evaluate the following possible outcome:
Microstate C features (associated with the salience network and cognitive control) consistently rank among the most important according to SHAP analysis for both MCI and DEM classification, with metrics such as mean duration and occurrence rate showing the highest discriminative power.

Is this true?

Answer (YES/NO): NO